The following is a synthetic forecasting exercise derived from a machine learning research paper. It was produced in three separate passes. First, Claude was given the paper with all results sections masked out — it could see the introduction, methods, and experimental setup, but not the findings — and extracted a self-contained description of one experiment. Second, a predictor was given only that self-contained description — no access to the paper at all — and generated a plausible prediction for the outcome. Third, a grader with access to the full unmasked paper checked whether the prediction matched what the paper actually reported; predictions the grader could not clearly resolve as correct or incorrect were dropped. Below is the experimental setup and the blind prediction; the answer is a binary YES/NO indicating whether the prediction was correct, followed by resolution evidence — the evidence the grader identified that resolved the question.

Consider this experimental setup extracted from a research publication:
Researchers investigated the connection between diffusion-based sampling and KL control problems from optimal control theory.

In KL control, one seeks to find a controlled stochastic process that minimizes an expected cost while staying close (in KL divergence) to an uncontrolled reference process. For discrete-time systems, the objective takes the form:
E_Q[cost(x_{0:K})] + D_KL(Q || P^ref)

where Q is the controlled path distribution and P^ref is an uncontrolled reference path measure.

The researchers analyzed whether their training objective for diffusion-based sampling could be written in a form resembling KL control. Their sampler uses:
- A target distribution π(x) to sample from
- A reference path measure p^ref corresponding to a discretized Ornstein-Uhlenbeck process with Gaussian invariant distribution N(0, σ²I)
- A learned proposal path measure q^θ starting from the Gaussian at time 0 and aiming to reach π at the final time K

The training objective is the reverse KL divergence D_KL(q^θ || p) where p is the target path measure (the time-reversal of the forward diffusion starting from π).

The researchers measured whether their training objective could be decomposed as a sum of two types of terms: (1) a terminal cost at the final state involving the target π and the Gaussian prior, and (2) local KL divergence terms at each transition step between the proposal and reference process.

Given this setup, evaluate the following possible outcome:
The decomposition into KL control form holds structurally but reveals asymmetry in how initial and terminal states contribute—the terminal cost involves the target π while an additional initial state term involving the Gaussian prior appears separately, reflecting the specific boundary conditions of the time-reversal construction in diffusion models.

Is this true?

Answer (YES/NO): NO